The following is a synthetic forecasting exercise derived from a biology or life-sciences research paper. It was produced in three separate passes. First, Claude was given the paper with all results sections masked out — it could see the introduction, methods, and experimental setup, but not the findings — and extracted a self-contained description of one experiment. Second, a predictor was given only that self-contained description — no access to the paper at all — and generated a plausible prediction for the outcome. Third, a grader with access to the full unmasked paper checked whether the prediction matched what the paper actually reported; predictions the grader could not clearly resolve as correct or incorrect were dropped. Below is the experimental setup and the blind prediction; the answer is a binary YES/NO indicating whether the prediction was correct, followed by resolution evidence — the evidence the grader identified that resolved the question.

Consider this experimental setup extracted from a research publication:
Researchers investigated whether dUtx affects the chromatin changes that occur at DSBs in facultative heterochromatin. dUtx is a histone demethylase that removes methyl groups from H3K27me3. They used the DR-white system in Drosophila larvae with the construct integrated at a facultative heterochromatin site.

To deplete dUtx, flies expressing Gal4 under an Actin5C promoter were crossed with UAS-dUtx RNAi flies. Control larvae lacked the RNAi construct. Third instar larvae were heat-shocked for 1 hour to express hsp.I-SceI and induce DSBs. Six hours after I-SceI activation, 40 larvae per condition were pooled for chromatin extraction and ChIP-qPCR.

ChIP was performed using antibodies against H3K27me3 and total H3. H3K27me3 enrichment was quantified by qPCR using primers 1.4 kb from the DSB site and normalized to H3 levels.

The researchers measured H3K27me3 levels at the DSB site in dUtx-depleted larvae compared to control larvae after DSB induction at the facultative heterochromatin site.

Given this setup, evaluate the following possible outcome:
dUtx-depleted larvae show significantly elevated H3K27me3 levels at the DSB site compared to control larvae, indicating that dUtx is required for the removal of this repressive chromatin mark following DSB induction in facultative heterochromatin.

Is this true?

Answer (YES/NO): YES